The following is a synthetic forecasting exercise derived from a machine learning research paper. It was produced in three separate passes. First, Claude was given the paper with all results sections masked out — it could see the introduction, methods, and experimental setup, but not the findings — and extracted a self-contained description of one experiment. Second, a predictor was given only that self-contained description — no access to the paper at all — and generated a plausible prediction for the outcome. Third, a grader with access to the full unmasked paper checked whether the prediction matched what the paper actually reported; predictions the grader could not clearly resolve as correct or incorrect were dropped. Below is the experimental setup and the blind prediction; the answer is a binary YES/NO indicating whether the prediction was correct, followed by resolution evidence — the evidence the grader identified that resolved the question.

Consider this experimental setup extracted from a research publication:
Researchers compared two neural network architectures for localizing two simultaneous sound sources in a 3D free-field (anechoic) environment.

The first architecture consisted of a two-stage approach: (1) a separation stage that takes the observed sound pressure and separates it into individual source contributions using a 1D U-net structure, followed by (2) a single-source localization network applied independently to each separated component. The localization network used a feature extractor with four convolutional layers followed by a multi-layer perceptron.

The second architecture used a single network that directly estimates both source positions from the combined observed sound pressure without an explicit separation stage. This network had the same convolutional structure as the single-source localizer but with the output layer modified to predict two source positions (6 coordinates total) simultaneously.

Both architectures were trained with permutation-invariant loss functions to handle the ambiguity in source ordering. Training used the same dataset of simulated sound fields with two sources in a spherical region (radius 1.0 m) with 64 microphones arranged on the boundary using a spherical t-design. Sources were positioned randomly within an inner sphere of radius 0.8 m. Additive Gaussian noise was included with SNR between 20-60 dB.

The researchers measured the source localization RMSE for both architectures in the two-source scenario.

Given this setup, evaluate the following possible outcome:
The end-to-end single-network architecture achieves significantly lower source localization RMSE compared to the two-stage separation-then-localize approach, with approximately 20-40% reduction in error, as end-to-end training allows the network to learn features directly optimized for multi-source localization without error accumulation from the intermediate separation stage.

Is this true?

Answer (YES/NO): NO